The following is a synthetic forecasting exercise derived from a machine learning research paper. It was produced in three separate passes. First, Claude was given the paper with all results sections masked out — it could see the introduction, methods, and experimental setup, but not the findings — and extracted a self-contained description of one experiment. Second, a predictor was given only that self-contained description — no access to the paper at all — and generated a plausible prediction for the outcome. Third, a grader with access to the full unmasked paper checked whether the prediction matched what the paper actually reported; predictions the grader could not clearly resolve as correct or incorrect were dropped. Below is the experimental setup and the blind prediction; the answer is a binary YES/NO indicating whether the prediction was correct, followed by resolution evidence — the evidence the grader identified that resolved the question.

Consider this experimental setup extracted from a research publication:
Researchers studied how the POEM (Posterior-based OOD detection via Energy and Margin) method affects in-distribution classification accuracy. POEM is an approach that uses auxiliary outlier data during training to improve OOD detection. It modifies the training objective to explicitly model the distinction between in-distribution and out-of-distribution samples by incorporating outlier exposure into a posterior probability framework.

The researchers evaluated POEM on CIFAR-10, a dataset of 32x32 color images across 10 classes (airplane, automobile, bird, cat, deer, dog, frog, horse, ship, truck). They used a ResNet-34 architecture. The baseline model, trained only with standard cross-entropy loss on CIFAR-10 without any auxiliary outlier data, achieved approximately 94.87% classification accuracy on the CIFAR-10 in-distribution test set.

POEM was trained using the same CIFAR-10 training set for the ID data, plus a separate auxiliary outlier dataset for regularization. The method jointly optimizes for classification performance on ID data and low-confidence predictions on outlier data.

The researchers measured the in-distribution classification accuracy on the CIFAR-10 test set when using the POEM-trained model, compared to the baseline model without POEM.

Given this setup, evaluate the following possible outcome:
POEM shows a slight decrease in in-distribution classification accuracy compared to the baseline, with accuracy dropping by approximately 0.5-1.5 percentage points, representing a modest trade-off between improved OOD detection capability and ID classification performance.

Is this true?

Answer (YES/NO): NO